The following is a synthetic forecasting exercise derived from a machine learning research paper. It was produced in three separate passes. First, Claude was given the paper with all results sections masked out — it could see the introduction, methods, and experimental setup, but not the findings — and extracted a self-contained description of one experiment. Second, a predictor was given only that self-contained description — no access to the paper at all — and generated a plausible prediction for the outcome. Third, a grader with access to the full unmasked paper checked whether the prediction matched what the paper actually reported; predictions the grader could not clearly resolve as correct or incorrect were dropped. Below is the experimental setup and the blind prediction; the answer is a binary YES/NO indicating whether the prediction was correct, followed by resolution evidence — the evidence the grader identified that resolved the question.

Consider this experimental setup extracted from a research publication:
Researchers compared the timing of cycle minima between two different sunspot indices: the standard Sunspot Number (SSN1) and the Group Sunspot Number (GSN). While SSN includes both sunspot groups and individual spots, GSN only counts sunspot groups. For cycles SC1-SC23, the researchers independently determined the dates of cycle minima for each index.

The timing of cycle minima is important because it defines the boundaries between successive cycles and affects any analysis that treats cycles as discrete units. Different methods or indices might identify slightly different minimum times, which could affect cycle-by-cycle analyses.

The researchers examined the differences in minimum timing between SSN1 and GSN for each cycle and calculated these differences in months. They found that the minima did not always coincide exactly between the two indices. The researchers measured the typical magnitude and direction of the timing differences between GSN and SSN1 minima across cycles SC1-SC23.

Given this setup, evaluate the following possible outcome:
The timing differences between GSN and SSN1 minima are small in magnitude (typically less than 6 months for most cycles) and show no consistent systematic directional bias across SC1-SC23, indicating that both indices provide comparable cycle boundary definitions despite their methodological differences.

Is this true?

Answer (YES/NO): NO